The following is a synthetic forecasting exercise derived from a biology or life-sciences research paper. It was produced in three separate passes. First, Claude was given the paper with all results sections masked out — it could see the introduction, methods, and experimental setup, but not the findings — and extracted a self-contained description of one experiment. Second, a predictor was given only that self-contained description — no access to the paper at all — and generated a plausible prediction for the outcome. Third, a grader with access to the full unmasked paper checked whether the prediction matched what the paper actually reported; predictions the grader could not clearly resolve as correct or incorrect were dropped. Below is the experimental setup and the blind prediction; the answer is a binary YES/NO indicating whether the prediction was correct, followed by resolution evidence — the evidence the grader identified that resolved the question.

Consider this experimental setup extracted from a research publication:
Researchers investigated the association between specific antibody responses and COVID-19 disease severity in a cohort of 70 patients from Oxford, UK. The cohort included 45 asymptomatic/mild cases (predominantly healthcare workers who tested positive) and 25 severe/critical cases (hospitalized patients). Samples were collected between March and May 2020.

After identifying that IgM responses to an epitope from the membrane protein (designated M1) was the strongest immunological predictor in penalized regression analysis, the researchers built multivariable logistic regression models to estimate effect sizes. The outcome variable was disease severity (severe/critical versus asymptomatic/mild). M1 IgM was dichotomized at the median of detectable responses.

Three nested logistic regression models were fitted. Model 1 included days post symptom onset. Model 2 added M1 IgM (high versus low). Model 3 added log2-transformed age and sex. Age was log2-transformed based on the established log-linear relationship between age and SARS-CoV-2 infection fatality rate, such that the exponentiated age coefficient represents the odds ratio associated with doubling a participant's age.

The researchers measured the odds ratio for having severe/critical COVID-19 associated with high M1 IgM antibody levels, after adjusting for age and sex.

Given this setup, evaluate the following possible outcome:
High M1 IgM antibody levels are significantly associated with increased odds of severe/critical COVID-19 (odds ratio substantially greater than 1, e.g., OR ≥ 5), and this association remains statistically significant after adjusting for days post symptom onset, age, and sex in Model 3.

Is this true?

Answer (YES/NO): YES